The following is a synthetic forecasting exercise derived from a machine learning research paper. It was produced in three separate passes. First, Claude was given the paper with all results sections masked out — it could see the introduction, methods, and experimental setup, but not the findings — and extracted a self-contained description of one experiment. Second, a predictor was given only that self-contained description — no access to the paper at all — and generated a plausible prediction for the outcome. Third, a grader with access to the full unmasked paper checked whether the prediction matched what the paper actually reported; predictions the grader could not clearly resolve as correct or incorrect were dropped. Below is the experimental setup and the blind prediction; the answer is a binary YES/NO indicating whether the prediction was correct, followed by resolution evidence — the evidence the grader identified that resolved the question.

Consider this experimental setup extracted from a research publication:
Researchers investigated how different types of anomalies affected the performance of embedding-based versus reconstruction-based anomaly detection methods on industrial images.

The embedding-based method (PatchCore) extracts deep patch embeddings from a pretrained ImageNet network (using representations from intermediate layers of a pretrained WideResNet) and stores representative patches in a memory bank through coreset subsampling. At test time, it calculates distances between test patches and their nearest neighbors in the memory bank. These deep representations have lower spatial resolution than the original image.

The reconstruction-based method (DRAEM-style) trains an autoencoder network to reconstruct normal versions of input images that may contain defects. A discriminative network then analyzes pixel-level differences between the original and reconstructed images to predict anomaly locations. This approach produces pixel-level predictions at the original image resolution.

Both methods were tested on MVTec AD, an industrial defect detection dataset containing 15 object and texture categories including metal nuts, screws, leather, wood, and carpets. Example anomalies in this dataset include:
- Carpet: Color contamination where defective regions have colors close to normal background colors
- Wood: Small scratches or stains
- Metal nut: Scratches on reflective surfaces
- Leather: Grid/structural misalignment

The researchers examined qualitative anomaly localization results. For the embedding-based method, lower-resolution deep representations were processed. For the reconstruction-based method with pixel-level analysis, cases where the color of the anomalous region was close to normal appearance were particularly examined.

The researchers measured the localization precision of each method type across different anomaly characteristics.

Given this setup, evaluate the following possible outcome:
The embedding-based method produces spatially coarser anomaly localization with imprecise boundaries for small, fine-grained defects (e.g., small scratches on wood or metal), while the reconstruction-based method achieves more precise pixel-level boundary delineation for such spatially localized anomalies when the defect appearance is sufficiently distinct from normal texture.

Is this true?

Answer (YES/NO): YES